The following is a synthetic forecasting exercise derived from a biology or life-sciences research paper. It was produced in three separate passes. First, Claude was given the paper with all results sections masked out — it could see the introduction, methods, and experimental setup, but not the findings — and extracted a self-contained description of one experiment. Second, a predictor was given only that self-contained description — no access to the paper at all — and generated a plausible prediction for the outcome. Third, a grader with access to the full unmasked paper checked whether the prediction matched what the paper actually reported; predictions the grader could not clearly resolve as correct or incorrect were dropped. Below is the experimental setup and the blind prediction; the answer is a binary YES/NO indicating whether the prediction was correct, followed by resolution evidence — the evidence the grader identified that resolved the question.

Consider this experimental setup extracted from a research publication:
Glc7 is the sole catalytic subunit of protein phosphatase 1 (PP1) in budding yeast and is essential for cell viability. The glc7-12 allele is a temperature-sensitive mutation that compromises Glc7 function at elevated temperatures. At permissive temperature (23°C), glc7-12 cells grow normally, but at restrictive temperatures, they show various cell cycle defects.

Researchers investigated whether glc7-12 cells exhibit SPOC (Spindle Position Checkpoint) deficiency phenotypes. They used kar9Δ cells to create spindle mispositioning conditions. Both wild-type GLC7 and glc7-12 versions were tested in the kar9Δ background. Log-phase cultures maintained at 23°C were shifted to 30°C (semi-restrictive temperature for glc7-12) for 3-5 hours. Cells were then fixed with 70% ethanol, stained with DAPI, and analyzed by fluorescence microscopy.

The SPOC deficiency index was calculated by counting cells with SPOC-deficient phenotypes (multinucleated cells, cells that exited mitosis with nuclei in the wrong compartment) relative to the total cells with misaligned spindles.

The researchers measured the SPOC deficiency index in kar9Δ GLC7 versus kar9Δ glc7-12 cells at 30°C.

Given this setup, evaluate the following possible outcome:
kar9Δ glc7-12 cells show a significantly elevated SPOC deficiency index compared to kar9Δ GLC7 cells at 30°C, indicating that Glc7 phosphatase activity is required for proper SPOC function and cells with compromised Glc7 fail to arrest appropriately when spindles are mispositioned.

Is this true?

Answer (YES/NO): YES